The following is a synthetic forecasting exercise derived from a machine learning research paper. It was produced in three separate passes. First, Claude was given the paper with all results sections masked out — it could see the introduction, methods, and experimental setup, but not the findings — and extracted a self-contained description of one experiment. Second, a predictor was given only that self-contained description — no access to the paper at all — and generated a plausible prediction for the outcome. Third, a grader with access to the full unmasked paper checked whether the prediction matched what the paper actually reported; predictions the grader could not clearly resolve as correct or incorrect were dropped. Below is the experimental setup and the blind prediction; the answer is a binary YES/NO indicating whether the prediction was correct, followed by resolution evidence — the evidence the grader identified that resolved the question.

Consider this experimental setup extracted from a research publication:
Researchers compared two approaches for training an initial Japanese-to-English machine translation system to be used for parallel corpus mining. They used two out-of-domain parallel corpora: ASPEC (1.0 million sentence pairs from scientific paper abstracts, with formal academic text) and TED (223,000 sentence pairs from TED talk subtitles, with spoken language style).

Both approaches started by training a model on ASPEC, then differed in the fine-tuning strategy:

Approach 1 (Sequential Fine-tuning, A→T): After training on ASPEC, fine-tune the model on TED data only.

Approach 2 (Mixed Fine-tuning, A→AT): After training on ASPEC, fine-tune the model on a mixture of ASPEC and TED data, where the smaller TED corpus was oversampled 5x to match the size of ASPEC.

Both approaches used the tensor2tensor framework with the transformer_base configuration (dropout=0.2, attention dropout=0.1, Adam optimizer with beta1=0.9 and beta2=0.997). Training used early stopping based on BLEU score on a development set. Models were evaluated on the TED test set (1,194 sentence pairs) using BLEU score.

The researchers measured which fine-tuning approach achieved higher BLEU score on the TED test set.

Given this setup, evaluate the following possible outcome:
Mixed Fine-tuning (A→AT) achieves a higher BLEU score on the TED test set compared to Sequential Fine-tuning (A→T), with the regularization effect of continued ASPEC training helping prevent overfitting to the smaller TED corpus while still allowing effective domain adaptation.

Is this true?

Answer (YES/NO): YES